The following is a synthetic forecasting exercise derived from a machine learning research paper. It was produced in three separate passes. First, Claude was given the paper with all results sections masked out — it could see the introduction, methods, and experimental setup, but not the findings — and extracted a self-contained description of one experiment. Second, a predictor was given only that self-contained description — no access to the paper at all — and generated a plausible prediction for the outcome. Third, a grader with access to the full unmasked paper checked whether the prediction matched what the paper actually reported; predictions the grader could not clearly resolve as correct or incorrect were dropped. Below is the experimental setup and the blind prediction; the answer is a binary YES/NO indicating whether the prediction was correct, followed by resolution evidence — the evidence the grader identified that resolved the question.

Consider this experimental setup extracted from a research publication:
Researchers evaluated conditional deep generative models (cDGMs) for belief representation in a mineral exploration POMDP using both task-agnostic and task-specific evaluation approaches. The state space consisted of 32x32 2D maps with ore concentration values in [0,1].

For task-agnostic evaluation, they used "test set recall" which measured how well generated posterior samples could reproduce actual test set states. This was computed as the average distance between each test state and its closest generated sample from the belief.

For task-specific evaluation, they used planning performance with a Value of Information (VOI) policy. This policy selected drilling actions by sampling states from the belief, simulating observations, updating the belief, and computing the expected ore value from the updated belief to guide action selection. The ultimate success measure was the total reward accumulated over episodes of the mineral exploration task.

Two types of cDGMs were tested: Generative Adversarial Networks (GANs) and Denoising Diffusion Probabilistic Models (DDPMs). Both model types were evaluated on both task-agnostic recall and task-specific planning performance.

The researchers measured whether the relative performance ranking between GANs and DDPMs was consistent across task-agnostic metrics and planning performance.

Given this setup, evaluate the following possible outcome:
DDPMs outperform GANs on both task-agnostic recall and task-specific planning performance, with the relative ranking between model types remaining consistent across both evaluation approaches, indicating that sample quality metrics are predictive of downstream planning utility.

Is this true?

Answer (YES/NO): YES